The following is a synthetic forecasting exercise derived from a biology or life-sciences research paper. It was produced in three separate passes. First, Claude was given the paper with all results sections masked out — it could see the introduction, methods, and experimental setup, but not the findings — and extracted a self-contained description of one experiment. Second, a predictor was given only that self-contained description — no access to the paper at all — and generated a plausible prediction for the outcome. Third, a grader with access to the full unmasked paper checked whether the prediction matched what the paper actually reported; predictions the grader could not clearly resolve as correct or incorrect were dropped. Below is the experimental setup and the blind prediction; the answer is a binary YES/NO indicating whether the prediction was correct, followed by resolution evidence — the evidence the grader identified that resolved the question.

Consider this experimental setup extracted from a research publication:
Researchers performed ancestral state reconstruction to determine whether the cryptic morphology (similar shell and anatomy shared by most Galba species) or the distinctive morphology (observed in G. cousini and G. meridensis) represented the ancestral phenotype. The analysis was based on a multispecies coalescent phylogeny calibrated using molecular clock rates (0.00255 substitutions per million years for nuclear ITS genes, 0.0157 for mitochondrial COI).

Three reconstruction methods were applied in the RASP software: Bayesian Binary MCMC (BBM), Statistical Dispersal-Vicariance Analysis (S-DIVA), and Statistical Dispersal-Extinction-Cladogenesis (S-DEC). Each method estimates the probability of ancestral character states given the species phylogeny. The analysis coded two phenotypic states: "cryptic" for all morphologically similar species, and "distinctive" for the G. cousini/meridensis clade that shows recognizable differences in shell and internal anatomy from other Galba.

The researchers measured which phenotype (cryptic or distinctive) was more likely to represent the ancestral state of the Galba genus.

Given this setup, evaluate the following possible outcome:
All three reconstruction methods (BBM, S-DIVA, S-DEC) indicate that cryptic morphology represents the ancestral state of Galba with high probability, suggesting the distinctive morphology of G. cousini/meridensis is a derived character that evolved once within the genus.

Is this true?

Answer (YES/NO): YES